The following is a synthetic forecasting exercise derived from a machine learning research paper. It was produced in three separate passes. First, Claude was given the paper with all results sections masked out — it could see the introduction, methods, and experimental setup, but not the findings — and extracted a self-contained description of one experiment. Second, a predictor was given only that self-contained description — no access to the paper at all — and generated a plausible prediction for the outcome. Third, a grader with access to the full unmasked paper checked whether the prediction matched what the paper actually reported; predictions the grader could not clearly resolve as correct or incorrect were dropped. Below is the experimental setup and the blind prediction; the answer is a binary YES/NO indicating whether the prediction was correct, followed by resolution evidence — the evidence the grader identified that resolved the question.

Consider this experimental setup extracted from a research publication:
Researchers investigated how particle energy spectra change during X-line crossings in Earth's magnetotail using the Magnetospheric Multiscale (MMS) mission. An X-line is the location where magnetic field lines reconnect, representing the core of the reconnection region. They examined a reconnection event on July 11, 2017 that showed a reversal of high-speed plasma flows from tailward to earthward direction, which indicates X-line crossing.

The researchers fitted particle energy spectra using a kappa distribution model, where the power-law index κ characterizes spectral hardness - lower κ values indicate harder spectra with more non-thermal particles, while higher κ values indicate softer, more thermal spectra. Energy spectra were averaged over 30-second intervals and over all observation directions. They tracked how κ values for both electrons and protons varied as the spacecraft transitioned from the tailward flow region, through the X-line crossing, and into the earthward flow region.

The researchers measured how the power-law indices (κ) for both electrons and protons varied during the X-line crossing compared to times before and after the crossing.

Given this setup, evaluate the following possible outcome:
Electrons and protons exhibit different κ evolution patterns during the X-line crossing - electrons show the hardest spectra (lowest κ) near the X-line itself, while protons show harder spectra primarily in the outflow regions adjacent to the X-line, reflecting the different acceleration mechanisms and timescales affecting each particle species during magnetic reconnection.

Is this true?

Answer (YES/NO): NO